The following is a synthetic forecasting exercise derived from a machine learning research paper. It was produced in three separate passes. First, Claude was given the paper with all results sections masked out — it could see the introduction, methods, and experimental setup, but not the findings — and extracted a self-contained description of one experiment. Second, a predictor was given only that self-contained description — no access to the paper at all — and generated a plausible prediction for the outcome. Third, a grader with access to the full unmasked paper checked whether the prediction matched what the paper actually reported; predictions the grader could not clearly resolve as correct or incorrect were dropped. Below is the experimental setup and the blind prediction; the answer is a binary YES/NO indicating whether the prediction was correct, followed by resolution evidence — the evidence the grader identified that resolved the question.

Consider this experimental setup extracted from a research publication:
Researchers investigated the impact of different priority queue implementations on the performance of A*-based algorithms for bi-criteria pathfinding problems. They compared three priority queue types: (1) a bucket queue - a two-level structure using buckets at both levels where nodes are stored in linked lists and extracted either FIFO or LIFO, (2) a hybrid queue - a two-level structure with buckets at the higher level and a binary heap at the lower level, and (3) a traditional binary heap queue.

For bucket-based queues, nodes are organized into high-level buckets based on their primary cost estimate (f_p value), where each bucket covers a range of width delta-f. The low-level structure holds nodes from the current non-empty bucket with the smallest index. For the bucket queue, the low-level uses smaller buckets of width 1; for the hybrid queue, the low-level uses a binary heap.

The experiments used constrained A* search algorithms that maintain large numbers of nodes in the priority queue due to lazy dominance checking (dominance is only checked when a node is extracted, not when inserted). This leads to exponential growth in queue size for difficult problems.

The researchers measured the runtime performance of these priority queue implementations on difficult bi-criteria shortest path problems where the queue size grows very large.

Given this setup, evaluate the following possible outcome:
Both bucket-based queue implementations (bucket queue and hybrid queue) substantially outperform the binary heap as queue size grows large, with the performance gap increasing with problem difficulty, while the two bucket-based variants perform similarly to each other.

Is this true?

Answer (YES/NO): NO